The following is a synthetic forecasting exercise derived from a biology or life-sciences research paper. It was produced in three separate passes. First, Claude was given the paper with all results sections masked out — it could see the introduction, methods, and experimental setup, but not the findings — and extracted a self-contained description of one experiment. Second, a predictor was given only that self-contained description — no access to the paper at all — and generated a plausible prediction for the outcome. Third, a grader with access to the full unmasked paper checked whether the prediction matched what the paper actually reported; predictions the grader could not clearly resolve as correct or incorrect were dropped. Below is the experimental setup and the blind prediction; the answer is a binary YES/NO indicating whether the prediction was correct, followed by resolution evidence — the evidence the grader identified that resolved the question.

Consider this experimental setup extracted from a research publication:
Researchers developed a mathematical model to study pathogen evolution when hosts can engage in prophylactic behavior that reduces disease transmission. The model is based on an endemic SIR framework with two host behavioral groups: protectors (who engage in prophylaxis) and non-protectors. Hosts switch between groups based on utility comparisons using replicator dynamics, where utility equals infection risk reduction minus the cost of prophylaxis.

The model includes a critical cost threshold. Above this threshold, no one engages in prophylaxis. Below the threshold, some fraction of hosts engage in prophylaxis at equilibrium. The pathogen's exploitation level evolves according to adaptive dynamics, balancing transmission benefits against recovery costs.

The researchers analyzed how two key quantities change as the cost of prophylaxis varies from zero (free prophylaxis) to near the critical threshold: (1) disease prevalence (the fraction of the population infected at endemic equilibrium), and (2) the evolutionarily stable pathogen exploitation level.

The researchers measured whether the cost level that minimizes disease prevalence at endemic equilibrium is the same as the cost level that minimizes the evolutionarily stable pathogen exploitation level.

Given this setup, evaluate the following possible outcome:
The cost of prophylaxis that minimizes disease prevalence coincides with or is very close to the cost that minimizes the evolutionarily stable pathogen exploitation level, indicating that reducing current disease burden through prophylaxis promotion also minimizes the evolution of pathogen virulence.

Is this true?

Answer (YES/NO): NO